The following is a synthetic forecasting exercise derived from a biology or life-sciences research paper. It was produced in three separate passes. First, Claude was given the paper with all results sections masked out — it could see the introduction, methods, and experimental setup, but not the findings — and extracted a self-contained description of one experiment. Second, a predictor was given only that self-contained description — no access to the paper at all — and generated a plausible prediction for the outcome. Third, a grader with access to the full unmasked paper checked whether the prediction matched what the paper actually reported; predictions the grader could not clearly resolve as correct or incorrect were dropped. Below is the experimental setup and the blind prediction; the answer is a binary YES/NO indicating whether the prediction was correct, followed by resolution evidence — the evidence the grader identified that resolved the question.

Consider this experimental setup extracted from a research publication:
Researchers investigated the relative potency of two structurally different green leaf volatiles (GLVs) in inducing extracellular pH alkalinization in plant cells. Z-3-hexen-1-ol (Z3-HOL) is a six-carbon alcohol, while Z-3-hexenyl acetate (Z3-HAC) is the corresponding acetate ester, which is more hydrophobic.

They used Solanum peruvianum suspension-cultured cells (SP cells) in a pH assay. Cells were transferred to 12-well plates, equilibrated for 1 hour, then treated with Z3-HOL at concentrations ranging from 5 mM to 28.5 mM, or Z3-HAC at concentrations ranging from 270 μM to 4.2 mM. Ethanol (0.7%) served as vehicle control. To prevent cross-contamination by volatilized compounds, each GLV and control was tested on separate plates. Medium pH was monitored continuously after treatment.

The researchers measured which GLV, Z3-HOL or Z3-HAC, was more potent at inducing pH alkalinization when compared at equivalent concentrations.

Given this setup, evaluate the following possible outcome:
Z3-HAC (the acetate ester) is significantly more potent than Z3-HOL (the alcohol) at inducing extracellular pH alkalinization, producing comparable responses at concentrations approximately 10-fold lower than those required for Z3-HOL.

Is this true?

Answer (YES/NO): NO